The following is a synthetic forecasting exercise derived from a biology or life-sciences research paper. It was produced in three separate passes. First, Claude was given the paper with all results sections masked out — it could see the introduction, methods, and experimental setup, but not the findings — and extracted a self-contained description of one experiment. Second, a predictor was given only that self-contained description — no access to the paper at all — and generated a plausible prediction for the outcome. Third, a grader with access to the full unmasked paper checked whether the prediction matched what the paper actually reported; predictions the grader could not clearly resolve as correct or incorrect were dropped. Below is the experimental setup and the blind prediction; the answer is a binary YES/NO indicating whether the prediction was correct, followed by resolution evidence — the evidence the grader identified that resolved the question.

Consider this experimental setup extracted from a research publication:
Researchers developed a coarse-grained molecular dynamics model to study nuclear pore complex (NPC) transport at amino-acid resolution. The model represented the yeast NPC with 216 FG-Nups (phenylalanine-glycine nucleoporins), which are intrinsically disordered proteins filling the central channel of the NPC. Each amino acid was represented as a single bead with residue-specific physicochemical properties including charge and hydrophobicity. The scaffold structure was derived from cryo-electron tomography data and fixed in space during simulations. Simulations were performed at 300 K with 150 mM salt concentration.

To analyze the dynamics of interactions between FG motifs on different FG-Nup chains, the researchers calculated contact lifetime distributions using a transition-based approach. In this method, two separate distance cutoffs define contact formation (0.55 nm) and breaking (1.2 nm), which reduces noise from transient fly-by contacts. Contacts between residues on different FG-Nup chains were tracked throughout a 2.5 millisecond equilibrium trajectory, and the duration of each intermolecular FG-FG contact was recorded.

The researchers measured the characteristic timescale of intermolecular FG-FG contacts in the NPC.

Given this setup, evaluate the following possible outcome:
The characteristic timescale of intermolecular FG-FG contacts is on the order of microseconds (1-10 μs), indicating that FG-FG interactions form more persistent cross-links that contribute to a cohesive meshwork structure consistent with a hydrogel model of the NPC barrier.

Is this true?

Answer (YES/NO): NO